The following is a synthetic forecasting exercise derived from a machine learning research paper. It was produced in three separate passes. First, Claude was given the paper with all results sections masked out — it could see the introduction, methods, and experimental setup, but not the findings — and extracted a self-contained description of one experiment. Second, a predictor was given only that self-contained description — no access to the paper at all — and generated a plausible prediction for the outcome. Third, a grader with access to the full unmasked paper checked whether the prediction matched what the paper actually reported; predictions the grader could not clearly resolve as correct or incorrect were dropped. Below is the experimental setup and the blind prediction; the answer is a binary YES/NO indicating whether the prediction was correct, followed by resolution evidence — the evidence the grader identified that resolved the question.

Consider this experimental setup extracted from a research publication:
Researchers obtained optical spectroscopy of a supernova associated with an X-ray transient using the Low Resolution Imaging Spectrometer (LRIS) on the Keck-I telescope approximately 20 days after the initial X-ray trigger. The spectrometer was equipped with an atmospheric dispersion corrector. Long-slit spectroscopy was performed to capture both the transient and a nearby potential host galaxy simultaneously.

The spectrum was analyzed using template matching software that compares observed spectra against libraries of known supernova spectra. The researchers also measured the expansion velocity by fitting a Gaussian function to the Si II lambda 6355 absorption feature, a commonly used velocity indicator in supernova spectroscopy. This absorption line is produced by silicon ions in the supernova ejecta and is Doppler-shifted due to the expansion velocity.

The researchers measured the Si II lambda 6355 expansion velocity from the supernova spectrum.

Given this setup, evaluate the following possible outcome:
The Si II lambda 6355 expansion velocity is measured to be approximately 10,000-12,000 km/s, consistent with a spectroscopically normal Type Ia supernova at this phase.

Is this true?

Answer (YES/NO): NO